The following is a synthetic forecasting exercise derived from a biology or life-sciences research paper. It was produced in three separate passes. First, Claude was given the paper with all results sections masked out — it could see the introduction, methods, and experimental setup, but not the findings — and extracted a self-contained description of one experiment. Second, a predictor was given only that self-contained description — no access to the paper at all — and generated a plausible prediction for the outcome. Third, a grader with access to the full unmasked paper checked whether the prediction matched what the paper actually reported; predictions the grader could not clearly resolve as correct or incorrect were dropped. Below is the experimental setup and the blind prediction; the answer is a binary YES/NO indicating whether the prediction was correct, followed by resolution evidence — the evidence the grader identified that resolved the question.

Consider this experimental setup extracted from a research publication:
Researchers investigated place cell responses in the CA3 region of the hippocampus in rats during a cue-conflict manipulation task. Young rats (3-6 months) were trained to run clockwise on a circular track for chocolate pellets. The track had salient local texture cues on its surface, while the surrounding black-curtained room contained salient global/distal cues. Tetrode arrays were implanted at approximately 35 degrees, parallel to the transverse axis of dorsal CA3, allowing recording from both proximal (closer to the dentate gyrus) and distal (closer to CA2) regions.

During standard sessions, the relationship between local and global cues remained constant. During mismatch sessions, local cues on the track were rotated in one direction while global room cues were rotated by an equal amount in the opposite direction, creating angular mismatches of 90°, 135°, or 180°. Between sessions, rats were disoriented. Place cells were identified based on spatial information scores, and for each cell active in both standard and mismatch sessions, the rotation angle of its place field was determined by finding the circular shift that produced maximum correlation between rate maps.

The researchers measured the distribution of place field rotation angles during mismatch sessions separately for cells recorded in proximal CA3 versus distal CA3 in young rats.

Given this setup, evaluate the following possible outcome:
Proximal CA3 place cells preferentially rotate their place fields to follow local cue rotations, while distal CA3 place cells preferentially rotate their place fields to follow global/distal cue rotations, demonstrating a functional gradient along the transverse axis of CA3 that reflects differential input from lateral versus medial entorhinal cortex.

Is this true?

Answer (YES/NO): NO